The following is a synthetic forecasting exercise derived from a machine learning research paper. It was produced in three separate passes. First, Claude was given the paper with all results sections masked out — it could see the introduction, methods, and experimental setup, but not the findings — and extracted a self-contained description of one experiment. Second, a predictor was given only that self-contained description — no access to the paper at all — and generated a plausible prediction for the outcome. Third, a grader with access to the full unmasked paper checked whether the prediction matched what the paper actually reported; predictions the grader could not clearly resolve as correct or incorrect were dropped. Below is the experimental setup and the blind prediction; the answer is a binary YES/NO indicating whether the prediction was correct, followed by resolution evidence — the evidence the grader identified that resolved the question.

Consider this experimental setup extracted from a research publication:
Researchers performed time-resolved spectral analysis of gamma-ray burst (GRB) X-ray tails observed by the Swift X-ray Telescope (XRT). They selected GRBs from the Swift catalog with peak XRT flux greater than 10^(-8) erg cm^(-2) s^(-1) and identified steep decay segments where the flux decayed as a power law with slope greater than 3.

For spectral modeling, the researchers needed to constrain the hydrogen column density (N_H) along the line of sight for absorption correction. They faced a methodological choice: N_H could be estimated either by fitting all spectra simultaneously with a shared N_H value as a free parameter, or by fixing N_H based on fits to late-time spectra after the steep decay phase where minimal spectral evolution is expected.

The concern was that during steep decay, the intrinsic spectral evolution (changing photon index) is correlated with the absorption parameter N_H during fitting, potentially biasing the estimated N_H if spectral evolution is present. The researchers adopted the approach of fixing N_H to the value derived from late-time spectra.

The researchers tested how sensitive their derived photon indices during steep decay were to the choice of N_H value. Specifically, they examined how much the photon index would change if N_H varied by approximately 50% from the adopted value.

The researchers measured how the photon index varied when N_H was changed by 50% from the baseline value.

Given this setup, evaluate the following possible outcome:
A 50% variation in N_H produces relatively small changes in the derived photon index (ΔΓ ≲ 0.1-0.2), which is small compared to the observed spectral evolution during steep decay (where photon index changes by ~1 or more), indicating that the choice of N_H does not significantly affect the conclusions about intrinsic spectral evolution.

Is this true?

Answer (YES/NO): NO